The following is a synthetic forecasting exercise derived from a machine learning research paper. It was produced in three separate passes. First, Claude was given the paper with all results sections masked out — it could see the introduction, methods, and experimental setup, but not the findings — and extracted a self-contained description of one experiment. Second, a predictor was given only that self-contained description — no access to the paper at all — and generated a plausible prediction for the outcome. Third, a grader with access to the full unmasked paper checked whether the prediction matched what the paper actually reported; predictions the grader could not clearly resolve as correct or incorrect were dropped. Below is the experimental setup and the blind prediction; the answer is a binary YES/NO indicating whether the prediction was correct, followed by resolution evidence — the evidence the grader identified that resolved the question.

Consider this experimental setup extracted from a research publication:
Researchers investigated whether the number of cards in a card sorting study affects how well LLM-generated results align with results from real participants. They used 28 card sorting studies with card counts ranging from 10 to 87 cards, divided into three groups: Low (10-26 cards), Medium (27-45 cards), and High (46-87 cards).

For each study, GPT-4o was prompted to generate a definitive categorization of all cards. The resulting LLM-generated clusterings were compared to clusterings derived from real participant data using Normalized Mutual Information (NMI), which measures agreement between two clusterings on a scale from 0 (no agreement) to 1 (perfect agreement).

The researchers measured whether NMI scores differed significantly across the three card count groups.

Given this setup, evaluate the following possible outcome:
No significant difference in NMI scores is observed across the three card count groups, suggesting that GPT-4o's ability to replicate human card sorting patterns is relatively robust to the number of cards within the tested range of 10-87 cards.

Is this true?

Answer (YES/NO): NO